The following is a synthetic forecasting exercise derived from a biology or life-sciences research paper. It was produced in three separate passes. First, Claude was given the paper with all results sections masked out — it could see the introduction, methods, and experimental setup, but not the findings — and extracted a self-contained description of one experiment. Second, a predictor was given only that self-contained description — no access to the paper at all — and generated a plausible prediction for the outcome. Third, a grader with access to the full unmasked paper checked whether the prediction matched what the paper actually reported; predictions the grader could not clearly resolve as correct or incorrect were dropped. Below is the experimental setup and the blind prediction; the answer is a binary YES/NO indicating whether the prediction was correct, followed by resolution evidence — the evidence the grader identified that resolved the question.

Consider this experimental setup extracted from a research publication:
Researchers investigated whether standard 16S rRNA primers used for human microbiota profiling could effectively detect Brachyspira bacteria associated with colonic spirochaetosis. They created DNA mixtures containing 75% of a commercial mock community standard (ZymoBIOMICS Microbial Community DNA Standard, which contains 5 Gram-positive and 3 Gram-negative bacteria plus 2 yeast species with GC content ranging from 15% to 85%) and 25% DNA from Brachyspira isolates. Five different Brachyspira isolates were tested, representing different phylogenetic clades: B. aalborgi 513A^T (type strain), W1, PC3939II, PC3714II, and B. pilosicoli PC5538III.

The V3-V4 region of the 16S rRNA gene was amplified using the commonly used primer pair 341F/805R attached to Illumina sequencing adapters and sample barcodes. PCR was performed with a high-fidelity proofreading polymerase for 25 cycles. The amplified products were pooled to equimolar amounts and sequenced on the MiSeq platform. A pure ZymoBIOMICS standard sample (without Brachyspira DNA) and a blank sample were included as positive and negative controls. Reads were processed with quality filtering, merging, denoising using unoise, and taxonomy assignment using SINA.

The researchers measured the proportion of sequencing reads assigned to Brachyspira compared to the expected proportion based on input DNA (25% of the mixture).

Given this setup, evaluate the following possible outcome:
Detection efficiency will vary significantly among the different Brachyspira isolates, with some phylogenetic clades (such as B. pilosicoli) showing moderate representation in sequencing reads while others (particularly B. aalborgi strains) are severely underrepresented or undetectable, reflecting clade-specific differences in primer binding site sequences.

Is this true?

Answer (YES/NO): NO